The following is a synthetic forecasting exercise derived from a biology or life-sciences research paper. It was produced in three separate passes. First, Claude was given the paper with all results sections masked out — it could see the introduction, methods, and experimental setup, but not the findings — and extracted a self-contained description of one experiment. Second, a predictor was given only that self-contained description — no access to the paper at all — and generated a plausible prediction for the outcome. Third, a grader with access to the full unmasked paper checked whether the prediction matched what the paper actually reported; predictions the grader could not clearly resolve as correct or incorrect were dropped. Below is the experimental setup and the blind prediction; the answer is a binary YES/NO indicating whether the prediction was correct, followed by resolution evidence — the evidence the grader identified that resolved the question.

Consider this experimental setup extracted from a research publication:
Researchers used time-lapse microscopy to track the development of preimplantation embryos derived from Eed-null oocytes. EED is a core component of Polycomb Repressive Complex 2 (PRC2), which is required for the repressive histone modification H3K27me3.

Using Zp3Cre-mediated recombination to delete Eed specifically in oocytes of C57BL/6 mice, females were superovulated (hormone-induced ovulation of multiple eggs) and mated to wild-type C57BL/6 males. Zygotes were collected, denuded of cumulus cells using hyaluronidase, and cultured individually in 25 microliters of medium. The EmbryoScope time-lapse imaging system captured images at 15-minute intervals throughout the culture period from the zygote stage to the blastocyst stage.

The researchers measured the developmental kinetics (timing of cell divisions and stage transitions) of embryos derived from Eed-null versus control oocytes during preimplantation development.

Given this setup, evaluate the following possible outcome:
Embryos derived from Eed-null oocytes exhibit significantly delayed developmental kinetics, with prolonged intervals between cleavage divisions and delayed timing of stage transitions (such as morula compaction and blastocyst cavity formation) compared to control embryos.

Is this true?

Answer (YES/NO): NO